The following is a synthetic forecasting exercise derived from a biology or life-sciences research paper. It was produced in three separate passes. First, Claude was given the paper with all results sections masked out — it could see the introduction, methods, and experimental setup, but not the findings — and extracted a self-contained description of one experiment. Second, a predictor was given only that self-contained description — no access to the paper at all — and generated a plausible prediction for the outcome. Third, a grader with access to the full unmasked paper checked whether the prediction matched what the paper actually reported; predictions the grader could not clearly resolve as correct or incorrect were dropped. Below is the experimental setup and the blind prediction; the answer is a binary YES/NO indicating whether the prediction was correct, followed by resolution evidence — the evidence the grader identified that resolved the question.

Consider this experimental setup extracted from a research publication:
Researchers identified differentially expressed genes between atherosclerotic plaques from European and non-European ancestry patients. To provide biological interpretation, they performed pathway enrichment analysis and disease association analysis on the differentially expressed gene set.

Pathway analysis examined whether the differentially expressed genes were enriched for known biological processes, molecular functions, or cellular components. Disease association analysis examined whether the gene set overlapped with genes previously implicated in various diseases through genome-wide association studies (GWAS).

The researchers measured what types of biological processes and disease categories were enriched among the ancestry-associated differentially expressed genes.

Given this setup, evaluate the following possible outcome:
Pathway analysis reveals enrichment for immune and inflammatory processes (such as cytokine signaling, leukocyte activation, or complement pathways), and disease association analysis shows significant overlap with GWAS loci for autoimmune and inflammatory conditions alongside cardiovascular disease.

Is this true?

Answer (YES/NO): YES